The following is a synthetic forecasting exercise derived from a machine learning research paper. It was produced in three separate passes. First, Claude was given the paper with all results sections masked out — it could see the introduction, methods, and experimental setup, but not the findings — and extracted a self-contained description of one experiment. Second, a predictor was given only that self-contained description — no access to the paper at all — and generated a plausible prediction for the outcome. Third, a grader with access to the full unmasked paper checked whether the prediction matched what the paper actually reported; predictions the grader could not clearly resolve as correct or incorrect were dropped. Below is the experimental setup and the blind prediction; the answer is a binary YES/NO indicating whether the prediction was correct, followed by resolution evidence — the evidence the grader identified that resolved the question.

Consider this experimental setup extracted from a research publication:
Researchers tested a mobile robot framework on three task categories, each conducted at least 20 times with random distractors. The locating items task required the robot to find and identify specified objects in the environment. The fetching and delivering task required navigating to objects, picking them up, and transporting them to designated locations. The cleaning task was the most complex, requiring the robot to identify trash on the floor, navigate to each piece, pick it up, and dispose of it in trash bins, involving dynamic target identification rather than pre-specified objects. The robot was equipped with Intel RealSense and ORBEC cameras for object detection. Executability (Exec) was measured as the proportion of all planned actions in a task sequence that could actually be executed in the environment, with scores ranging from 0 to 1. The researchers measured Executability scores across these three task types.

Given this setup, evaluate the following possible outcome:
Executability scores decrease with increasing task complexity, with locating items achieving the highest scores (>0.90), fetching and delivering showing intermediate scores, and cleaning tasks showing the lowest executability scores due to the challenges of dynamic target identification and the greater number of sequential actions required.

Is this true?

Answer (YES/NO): NO